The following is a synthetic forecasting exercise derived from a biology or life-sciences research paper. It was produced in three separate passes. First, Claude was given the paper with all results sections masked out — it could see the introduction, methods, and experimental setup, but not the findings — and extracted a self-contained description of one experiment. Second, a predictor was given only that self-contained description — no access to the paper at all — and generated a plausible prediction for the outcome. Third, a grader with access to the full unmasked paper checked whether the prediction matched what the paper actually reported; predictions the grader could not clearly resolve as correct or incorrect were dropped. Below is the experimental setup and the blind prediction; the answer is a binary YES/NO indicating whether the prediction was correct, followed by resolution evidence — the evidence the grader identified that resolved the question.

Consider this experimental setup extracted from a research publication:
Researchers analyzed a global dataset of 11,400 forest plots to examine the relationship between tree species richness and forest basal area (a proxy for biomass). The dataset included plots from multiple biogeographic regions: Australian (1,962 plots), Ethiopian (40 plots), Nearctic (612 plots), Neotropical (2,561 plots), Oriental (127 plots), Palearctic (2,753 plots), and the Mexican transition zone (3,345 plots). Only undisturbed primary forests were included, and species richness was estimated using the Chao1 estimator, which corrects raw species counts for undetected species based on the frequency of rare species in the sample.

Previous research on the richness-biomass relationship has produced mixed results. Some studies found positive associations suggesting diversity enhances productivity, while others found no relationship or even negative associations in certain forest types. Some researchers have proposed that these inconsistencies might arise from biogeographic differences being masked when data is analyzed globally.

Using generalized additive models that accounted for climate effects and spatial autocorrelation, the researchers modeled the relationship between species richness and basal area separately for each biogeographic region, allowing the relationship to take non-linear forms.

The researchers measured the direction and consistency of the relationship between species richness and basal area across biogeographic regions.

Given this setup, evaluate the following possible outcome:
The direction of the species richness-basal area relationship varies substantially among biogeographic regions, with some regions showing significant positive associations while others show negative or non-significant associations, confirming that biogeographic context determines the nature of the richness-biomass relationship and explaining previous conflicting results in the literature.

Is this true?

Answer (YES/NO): YES